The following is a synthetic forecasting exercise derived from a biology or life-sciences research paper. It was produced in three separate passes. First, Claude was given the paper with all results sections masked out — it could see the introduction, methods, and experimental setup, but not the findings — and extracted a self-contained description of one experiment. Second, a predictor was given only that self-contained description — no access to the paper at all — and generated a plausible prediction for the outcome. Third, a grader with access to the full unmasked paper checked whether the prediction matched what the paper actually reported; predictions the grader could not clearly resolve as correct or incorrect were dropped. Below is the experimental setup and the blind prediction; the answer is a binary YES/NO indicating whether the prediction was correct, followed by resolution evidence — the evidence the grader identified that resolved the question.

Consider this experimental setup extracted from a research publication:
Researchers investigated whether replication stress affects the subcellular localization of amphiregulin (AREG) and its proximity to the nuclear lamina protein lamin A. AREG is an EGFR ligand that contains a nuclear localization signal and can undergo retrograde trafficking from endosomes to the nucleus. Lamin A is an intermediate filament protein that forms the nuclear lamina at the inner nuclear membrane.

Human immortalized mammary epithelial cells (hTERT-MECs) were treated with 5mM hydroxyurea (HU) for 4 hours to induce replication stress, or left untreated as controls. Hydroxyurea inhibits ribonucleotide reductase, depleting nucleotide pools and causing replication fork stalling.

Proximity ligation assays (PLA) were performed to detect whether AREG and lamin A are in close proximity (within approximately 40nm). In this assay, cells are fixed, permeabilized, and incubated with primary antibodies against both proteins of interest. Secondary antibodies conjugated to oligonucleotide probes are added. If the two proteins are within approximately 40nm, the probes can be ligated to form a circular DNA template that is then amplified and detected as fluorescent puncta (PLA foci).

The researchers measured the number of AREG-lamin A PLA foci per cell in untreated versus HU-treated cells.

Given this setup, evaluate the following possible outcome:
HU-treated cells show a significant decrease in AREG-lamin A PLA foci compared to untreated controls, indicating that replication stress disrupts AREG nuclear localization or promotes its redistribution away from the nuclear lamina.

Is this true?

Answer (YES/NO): NO